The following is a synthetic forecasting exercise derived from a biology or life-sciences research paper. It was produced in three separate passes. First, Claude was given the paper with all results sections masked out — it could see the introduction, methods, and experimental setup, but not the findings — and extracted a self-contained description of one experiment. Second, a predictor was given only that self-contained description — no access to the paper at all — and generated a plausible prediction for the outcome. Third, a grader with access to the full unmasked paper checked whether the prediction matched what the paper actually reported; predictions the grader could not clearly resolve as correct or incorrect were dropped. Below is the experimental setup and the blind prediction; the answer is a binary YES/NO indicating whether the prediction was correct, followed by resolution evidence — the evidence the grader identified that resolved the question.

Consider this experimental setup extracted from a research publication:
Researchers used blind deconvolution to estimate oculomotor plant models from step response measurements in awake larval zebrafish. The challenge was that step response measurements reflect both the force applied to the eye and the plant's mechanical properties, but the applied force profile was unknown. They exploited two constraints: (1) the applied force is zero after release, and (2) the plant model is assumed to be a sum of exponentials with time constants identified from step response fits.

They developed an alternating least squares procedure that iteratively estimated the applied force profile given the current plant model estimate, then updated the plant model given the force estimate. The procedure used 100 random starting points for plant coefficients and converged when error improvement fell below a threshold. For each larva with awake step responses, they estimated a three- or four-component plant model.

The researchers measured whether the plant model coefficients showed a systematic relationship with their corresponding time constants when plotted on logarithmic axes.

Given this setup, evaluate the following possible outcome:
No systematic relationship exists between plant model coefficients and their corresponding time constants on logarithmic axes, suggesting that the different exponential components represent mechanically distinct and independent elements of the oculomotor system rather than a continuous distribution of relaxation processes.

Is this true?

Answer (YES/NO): NO